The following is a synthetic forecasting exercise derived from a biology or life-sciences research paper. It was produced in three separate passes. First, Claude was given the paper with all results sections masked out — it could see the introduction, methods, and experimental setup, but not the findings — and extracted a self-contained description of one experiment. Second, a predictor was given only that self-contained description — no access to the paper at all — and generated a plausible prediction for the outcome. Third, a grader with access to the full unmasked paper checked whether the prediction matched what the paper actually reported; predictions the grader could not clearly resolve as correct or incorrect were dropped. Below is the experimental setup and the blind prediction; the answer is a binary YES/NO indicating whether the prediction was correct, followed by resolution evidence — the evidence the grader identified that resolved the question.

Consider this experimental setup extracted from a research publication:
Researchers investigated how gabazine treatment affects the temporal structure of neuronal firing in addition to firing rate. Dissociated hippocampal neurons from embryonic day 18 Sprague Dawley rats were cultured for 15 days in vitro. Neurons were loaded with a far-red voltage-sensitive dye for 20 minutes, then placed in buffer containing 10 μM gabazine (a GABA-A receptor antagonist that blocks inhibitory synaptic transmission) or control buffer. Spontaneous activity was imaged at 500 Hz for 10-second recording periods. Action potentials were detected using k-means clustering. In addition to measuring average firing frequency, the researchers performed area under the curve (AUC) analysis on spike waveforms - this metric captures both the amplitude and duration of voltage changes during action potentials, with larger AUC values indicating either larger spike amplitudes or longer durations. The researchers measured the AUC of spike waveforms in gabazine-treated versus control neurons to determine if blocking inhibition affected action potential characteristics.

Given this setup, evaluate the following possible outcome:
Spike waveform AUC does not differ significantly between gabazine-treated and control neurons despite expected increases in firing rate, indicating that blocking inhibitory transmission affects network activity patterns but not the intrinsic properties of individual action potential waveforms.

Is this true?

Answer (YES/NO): NO